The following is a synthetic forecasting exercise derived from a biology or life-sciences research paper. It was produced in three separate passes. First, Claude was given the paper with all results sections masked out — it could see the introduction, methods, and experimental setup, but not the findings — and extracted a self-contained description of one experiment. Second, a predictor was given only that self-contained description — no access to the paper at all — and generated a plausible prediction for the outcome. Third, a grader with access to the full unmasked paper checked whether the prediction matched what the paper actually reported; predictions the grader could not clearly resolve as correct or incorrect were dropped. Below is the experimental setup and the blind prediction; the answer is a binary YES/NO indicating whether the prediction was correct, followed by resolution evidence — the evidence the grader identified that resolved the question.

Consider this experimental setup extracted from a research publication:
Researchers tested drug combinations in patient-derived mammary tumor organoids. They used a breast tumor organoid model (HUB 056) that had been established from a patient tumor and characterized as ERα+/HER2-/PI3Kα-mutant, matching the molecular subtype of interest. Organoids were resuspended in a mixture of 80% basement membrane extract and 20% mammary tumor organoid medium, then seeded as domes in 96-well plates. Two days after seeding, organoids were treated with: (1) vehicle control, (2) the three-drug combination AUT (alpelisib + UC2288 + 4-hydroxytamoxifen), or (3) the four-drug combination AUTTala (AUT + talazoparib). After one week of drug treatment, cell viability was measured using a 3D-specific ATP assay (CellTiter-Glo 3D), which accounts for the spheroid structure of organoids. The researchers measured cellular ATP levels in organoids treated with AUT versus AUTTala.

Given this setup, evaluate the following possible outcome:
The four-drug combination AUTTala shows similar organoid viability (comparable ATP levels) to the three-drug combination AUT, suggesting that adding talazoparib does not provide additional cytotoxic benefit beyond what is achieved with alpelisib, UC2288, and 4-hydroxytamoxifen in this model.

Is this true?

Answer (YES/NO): NO